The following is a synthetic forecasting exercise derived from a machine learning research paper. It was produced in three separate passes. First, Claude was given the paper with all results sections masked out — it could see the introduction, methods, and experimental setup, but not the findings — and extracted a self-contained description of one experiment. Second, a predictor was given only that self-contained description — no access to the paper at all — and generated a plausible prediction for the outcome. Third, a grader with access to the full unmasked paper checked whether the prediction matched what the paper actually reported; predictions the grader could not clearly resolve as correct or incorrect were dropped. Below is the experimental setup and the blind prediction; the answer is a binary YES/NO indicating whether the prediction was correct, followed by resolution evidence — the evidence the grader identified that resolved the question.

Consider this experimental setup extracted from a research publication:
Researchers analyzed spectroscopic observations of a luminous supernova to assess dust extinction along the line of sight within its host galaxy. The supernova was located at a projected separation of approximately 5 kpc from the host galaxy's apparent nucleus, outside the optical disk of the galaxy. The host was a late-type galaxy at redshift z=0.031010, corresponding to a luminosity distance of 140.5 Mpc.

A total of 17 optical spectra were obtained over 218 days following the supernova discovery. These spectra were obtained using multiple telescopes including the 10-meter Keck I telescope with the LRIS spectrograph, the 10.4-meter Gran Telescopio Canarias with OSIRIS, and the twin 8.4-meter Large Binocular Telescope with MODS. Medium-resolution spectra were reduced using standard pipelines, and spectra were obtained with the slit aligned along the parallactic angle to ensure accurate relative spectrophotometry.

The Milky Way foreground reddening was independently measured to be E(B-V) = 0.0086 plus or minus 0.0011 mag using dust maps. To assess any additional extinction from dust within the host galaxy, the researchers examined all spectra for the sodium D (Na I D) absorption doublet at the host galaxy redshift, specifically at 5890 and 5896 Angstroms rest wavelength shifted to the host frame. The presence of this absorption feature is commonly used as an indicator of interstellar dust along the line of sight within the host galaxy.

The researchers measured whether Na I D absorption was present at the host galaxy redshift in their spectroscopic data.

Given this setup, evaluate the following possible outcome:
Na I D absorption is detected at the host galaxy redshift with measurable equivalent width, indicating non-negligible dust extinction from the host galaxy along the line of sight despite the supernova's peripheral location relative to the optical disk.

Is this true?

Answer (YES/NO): NO